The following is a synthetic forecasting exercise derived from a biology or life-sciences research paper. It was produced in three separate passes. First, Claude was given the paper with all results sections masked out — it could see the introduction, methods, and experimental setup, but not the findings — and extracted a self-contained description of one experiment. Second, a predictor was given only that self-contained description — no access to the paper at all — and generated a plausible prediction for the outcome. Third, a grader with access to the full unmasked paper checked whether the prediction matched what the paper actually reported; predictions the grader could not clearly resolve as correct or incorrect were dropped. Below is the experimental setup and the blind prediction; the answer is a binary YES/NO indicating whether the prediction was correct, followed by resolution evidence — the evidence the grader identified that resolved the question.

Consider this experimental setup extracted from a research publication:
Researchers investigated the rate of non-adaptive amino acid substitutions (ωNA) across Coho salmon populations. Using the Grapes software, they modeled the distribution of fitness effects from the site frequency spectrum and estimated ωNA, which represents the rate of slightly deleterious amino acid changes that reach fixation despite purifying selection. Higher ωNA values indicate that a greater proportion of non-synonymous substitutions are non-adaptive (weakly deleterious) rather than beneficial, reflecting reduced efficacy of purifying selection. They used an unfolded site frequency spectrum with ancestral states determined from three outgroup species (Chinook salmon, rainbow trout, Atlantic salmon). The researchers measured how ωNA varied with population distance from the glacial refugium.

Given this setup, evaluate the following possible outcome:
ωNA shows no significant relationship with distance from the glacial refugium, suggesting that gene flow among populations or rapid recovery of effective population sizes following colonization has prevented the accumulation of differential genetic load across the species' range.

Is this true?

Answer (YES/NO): NO